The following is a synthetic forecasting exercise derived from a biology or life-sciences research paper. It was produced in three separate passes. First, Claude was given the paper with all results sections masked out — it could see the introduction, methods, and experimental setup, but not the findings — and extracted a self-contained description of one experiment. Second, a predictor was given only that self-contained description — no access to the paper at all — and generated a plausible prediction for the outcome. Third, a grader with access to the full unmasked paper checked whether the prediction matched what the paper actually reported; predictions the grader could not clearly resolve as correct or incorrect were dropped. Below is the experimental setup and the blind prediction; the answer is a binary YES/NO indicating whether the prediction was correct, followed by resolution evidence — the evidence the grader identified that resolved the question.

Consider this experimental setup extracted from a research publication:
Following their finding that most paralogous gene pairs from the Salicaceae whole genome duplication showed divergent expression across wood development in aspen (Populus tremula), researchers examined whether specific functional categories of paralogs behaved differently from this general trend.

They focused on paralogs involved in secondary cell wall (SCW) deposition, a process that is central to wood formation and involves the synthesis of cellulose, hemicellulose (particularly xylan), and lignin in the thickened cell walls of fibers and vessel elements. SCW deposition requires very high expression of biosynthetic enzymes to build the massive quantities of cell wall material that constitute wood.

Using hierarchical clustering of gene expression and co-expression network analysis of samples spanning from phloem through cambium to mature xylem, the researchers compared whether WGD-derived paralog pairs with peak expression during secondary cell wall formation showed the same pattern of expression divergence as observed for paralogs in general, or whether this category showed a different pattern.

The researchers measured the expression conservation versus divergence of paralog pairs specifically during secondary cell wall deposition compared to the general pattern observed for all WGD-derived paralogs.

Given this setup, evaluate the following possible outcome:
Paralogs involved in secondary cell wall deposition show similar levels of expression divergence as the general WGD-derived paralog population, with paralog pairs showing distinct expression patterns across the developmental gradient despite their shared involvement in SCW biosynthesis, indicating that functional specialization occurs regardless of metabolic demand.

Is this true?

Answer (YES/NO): NO